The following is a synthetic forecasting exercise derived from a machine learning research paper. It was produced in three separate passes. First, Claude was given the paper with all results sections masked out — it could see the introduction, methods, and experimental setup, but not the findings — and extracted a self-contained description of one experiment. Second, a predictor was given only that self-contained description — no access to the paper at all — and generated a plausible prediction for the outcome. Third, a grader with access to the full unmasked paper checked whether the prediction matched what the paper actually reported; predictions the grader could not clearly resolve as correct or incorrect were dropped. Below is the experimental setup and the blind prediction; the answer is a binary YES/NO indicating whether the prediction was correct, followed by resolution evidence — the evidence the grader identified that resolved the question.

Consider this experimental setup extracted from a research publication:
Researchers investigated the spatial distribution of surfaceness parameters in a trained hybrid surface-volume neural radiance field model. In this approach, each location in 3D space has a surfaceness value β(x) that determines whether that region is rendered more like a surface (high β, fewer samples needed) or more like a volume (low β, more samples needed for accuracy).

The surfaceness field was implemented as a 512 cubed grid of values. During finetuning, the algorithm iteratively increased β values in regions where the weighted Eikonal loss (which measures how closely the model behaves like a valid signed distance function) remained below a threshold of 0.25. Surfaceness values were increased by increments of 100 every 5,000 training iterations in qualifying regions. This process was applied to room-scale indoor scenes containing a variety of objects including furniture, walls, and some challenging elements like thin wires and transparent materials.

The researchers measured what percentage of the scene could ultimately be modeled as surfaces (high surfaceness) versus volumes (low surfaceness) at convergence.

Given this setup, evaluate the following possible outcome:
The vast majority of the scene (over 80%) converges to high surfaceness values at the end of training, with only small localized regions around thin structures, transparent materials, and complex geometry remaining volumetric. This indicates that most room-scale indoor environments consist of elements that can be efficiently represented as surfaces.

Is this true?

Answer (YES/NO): YES